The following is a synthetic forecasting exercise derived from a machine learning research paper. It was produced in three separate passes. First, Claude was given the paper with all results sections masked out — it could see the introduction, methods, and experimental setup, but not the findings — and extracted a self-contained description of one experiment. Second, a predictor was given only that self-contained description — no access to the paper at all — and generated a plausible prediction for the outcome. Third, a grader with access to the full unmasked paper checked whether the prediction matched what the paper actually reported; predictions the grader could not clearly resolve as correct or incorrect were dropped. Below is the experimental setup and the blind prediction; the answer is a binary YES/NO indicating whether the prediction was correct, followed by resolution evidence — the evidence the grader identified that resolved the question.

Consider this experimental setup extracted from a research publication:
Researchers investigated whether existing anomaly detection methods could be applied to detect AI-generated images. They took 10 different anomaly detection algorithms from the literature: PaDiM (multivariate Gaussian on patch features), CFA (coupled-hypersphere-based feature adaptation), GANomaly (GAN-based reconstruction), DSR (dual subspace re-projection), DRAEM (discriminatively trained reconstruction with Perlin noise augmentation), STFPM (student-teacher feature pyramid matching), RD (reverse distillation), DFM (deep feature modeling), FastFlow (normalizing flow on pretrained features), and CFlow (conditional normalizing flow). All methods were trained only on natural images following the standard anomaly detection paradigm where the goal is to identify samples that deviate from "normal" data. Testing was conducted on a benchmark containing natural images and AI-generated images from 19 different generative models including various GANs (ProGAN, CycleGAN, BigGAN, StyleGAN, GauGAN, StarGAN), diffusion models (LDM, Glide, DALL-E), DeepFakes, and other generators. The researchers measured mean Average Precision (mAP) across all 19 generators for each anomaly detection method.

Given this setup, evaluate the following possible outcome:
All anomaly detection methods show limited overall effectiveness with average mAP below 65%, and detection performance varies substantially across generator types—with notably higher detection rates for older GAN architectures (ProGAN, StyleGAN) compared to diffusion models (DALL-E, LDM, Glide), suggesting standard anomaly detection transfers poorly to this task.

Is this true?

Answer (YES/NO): NO